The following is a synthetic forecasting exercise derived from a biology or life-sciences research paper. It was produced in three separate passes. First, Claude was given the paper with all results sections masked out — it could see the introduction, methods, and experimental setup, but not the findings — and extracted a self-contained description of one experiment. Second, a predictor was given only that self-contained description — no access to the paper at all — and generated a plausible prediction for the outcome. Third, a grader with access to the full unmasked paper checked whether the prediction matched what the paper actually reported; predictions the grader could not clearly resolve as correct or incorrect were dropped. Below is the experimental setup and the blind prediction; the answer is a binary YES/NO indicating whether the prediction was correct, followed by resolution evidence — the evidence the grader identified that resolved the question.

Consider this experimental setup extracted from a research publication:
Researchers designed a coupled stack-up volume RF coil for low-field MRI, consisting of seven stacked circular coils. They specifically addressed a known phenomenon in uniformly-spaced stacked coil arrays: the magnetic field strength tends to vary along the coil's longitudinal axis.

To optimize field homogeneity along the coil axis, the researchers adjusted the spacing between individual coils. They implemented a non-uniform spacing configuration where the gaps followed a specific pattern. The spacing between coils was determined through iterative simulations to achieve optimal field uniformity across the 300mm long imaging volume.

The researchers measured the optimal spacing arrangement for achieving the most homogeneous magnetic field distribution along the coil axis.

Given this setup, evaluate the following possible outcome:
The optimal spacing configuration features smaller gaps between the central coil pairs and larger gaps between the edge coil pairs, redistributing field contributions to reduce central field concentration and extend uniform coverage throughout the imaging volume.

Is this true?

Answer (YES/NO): NO